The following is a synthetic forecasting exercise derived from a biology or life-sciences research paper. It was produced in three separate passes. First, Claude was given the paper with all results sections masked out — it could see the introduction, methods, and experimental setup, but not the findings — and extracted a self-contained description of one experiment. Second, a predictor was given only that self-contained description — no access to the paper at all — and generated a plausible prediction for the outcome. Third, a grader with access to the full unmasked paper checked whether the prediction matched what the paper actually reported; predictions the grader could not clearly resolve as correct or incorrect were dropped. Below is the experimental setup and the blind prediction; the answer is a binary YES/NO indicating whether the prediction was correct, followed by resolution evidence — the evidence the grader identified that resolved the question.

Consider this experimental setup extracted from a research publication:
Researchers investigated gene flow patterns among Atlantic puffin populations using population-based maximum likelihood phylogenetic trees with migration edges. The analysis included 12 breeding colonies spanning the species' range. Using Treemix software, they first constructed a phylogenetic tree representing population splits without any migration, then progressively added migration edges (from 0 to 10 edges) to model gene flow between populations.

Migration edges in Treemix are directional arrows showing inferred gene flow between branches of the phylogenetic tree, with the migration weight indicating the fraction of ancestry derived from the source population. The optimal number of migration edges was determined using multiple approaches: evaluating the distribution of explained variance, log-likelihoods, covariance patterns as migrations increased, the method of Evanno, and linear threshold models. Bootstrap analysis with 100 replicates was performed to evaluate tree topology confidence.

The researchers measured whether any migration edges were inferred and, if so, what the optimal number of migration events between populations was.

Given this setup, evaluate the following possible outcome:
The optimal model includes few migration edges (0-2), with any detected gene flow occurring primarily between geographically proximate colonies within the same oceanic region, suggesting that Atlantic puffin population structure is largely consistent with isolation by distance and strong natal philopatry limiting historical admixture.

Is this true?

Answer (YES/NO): YES